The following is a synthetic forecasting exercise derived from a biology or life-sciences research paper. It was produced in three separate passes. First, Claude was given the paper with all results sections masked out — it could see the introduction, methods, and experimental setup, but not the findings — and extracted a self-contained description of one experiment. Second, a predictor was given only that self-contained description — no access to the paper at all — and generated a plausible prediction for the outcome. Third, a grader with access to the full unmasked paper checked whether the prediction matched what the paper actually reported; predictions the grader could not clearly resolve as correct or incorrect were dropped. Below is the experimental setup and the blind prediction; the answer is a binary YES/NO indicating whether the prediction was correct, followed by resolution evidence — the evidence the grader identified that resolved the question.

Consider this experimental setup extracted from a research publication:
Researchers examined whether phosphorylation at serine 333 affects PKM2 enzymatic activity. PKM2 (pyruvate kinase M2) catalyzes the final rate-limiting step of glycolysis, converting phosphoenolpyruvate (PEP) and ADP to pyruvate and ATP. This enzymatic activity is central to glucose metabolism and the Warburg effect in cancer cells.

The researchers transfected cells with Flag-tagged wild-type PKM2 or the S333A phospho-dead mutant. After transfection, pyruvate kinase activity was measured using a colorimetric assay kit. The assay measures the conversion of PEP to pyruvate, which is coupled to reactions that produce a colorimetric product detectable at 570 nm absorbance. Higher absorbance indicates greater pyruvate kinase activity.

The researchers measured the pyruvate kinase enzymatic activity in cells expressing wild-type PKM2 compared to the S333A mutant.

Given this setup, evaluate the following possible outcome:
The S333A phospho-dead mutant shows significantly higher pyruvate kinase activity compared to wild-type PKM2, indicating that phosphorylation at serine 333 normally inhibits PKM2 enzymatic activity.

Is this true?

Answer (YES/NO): NO